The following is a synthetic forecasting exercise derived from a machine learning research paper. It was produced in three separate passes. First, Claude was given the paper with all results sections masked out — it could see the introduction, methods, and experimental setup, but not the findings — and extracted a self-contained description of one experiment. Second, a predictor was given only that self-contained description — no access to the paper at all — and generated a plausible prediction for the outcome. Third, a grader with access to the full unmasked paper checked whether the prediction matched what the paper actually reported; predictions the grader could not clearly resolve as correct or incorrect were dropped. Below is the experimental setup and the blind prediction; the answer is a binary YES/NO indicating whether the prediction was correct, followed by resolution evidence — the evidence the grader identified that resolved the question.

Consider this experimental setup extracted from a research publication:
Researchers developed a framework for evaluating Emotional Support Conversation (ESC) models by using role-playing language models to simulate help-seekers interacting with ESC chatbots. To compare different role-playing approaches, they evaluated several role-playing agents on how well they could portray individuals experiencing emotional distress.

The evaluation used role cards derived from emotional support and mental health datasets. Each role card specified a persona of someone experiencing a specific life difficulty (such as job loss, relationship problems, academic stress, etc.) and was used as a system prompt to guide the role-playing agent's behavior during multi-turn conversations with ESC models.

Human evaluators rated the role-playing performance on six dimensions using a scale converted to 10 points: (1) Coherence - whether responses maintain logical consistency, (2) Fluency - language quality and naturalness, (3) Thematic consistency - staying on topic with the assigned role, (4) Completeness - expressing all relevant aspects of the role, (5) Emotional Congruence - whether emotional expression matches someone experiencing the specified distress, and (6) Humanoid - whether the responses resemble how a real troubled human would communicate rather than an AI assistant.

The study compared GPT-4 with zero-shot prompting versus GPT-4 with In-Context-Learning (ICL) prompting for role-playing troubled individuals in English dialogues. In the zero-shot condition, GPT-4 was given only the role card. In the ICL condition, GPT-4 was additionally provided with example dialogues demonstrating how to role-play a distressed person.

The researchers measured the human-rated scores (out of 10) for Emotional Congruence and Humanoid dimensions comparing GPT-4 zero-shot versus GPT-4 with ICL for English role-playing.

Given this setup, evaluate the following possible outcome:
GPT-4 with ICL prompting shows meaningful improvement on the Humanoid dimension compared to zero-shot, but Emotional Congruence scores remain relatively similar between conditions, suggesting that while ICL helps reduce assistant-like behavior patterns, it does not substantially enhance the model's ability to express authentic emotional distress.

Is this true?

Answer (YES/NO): NO